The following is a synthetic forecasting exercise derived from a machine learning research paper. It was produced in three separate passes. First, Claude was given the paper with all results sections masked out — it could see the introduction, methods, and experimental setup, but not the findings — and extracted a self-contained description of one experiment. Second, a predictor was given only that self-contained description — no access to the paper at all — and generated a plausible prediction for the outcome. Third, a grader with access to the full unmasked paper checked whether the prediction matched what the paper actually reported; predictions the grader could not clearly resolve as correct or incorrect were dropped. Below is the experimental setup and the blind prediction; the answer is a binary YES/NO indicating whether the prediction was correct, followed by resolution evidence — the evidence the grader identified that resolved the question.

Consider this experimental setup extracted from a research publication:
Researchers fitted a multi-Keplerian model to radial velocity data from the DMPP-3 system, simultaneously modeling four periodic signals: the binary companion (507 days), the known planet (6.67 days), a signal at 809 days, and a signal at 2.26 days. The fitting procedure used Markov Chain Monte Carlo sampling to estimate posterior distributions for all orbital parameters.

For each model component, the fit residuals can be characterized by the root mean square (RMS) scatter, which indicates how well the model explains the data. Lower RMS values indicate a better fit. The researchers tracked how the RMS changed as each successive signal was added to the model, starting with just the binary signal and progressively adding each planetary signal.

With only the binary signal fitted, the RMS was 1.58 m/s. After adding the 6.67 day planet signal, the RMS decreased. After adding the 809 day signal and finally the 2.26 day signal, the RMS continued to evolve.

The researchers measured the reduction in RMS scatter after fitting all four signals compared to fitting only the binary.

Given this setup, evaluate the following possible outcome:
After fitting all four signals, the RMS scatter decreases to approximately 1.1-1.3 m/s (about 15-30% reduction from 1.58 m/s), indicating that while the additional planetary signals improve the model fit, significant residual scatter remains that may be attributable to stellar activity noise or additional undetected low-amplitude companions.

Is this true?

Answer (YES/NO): NO